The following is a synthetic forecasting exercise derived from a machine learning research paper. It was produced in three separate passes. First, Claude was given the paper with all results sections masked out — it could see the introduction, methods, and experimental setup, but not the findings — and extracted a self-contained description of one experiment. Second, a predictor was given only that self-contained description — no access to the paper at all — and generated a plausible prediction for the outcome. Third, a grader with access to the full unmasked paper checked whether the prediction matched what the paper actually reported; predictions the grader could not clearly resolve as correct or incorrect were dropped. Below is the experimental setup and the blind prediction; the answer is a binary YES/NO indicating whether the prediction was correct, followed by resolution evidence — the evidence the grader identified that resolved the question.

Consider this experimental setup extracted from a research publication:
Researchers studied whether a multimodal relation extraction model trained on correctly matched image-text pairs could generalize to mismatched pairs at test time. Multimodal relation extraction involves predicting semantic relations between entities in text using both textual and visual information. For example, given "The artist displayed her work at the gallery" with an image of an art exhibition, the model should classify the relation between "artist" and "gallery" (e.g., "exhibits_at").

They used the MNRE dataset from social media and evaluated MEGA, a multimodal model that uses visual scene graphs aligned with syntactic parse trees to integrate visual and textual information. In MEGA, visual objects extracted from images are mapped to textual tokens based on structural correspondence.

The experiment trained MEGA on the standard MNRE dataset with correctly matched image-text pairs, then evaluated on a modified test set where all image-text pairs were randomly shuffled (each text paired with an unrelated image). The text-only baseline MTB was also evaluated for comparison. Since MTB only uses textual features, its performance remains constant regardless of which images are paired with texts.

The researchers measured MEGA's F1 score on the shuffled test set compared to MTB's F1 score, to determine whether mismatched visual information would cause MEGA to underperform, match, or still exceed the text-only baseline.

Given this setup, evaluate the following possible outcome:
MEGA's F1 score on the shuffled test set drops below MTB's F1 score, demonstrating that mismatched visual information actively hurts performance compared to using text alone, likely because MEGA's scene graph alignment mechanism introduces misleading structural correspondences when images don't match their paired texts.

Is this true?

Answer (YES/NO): NO